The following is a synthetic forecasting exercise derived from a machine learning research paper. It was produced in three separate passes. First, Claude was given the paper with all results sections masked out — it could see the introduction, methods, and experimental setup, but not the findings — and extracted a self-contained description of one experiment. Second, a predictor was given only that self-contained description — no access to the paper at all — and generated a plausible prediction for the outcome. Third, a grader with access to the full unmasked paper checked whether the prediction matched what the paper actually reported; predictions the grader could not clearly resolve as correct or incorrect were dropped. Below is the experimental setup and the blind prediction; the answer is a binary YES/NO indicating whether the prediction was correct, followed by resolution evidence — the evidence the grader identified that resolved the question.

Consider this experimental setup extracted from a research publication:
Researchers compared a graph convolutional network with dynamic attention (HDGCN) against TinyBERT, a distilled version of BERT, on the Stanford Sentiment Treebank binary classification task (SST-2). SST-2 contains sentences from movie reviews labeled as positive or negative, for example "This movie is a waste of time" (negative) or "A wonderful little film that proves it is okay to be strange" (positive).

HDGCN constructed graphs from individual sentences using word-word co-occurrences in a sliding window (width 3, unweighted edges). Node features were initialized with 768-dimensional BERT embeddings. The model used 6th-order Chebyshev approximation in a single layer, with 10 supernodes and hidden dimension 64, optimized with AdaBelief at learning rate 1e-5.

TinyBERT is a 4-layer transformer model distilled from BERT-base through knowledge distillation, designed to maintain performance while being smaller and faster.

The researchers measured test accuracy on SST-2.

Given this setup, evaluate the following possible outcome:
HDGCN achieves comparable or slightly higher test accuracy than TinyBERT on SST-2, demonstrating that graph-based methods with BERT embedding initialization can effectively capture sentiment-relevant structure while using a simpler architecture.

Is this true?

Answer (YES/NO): NO